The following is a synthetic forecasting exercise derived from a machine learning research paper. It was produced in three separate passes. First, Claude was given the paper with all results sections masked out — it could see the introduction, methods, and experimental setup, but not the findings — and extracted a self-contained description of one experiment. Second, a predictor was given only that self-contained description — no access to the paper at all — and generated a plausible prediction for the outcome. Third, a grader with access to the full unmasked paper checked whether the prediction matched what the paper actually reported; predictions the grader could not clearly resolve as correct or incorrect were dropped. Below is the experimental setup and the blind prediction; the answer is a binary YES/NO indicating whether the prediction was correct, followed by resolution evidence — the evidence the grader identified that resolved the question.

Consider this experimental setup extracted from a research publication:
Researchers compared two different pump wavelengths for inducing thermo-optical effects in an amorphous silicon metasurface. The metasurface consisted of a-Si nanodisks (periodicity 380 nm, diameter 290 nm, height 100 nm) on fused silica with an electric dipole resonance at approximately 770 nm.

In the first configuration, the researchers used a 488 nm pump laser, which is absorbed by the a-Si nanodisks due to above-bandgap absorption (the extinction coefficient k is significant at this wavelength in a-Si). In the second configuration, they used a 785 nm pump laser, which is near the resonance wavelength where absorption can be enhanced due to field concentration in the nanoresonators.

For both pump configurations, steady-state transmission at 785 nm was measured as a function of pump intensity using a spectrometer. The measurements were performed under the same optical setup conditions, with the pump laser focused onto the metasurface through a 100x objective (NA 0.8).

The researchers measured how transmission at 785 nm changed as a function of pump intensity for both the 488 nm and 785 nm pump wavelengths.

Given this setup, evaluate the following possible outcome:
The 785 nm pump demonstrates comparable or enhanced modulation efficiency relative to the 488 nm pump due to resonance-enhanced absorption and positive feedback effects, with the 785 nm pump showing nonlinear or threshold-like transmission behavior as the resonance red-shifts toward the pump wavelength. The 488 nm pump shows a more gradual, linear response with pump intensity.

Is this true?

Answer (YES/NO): NO